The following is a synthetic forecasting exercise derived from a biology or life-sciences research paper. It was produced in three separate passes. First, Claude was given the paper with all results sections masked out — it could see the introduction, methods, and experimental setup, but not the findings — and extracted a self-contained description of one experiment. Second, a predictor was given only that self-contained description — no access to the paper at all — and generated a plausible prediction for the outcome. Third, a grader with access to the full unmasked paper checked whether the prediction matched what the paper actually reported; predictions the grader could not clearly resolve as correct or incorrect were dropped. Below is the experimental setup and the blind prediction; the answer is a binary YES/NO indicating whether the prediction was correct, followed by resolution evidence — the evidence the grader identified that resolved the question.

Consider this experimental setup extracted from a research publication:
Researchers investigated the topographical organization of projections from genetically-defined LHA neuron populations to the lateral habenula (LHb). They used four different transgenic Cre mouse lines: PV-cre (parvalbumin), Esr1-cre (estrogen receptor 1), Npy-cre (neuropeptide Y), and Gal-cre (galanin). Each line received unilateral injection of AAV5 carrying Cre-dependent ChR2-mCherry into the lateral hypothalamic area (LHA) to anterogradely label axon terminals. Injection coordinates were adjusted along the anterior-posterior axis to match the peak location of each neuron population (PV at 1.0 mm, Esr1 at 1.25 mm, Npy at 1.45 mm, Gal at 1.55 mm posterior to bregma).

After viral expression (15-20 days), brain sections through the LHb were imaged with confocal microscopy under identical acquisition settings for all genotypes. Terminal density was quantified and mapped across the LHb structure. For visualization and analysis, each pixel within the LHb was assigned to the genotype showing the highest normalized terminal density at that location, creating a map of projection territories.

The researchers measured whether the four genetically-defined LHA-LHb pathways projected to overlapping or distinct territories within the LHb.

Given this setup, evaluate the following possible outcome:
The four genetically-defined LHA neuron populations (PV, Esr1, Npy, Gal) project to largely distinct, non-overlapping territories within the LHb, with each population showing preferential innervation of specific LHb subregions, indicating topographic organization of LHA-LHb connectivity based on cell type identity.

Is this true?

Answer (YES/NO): YES